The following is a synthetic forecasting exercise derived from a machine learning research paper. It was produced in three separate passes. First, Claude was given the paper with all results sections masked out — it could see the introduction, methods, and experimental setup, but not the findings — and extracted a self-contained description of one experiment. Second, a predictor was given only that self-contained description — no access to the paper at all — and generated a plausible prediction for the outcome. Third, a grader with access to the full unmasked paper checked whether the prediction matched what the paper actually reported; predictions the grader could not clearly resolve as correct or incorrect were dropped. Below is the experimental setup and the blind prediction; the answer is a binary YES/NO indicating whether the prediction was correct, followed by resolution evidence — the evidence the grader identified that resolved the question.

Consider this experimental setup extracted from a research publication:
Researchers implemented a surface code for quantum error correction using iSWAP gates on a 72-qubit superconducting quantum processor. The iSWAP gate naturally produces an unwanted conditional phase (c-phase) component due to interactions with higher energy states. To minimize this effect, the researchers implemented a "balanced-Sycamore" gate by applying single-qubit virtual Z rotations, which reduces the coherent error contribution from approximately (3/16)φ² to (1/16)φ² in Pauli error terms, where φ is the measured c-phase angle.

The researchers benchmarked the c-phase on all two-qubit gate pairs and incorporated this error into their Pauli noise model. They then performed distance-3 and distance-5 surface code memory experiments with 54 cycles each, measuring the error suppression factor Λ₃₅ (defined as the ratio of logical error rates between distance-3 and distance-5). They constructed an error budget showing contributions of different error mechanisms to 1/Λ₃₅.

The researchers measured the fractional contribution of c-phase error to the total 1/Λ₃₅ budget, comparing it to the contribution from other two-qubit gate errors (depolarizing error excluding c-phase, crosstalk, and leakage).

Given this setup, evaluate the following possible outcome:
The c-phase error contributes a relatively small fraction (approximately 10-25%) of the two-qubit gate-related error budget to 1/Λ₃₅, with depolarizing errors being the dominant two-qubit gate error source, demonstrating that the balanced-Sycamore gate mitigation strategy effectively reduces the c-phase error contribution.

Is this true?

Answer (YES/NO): YES